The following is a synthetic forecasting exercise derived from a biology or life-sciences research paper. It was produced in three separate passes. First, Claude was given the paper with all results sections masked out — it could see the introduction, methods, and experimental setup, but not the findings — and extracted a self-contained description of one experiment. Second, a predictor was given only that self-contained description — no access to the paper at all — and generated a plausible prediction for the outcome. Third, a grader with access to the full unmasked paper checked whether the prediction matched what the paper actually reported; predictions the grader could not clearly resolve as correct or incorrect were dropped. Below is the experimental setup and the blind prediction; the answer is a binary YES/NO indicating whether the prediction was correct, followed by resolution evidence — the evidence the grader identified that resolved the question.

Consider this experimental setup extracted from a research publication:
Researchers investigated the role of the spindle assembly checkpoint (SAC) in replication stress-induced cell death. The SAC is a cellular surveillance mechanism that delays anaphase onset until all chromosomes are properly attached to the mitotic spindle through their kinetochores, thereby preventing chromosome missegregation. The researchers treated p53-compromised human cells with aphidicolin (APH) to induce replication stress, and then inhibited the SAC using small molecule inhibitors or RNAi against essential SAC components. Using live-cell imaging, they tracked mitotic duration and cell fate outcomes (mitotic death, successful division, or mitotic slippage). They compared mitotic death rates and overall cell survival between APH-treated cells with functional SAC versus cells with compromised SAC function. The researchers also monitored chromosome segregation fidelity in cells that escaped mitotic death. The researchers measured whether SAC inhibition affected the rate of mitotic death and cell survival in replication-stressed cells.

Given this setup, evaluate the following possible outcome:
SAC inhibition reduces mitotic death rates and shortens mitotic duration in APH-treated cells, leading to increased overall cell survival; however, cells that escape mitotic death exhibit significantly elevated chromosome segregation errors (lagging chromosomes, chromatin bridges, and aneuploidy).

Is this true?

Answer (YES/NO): YES